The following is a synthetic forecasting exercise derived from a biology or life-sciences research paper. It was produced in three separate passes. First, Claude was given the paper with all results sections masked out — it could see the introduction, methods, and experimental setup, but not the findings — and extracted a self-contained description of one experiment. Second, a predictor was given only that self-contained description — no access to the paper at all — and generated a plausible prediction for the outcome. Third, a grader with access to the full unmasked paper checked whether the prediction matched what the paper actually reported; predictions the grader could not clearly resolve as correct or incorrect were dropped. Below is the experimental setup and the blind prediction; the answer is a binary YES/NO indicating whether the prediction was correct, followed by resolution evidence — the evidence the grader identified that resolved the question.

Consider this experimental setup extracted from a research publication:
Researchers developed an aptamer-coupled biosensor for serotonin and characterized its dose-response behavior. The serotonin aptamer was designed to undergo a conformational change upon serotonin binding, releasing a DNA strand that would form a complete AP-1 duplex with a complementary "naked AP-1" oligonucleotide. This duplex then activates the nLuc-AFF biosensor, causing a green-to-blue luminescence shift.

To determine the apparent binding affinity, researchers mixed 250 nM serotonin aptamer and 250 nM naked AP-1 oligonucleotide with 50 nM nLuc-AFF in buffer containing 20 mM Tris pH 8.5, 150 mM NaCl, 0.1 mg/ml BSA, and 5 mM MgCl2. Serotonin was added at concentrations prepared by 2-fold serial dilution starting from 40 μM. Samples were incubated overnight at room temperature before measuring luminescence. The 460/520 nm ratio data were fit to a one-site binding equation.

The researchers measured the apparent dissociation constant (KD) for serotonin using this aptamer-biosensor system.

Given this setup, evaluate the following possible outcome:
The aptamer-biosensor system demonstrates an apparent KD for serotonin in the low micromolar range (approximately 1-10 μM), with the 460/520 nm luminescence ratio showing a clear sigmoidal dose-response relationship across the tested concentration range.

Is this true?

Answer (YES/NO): NO